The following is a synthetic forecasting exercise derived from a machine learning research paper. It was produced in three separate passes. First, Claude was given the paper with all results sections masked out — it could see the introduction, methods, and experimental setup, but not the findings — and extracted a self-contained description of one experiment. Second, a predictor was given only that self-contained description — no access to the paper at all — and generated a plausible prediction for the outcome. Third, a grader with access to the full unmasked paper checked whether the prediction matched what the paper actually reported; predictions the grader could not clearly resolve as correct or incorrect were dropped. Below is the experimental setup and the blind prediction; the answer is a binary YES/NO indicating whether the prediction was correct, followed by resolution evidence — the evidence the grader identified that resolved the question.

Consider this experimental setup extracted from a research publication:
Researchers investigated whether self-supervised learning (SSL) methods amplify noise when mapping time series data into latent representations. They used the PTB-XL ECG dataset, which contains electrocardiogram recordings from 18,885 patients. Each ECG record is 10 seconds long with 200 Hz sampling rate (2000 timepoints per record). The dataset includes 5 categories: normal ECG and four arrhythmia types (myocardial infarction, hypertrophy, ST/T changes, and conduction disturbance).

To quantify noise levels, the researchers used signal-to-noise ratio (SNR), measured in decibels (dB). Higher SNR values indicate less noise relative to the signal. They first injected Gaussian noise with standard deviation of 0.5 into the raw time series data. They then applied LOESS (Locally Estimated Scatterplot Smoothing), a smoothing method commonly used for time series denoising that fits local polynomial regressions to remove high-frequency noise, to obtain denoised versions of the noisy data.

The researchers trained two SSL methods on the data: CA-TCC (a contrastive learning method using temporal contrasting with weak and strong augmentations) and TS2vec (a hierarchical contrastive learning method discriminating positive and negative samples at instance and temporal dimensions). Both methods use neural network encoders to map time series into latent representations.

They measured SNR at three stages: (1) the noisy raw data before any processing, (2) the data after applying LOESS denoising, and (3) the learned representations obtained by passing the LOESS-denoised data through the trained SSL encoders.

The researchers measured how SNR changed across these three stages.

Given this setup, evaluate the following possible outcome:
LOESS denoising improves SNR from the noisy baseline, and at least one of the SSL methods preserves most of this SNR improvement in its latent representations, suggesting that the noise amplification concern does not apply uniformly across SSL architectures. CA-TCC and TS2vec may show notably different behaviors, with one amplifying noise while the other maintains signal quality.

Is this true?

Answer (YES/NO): NO